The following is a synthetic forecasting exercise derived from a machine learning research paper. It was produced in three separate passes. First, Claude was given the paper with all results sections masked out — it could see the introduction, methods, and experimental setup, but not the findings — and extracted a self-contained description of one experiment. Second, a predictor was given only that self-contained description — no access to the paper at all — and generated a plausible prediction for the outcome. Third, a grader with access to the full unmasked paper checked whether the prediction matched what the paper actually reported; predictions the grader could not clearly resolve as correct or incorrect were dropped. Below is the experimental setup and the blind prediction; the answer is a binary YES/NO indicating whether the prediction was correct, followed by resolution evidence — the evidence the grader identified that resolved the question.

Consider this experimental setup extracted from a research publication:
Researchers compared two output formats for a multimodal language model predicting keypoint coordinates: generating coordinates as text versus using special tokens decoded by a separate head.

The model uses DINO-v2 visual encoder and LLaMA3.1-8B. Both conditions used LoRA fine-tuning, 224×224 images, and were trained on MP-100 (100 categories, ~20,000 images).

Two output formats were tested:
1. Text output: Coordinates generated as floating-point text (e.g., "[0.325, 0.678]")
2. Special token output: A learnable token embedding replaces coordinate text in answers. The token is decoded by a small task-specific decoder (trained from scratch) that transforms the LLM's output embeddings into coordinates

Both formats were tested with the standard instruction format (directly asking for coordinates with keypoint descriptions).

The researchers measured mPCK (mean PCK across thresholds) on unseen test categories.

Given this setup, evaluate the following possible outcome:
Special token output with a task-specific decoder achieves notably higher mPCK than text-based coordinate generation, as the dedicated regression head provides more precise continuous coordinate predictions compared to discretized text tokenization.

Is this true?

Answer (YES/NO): NO